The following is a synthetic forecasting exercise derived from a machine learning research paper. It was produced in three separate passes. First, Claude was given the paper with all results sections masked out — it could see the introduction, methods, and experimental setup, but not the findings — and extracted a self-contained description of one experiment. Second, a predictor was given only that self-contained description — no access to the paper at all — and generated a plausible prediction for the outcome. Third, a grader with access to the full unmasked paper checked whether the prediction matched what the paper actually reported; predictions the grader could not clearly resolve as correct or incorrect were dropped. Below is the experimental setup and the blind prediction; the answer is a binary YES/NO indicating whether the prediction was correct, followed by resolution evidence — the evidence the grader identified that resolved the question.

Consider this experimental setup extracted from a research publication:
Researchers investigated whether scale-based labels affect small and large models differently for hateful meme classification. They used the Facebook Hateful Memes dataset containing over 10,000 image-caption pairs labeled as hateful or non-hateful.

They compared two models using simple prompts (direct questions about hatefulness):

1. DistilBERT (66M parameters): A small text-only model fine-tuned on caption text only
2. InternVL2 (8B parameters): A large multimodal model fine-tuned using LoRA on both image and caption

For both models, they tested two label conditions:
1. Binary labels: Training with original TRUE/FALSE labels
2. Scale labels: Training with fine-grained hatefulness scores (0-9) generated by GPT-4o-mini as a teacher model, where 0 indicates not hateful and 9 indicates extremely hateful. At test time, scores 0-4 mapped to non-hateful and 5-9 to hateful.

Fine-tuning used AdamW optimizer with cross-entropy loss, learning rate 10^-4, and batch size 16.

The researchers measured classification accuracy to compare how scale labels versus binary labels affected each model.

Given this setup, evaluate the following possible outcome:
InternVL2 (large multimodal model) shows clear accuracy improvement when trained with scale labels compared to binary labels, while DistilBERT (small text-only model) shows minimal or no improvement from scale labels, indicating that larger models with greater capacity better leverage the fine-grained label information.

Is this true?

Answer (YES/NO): NO